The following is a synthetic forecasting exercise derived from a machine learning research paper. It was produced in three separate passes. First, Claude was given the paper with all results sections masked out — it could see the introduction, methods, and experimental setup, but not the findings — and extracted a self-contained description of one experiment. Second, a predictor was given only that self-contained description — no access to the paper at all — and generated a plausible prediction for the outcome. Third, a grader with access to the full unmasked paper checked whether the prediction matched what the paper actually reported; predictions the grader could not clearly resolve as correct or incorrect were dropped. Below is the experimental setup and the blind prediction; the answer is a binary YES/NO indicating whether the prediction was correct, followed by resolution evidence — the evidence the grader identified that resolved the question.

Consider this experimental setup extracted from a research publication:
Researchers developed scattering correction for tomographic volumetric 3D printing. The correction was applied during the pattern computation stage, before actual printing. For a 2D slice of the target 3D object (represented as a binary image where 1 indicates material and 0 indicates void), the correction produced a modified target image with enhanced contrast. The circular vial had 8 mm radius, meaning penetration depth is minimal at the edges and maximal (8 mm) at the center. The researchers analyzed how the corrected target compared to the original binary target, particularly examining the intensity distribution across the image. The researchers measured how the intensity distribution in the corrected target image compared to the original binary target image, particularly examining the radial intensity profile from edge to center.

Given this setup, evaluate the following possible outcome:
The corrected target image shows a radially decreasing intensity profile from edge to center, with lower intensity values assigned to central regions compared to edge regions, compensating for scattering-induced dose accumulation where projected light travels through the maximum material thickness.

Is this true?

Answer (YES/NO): NO